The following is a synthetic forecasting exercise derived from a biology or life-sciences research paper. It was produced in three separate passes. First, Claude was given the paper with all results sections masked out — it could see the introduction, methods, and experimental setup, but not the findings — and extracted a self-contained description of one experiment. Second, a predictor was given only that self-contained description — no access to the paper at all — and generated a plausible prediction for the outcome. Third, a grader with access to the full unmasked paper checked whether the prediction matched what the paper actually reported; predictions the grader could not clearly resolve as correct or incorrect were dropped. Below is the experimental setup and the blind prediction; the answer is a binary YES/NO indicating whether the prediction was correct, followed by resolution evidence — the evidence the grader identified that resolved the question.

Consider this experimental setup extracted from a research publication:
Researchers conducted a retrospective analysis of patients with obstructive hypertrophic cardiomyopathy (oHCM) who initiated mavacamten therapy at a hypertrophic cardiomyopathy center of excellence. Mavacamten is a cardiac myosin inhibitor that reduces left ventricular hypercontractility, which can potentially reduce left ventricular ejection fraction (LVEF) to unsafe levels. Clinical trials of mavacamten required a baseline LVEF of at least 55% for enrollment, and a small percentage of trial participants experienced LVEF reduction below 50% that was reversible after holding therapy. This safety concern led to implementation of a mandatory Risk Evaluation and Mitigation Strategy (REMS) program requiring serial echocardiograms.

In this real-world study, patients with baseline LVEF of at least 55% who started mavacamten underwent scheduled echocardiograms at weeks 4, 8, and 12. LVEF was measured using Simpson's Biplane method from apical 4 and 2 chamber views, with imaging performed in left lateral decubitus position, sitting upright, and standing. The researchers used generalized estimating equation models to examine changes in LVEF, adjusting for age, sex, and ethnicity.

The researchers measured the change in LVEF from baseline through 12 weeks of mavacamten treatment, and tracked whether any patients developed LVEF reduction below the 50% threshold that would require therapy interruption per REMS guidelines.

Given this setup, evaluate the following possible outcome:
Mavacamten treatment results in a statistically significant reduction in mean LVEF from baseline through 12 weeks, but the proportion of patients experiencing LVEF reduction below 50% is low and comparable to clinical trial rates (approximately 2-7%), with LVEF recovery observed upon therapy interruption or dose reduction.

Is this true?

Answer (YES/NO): NO